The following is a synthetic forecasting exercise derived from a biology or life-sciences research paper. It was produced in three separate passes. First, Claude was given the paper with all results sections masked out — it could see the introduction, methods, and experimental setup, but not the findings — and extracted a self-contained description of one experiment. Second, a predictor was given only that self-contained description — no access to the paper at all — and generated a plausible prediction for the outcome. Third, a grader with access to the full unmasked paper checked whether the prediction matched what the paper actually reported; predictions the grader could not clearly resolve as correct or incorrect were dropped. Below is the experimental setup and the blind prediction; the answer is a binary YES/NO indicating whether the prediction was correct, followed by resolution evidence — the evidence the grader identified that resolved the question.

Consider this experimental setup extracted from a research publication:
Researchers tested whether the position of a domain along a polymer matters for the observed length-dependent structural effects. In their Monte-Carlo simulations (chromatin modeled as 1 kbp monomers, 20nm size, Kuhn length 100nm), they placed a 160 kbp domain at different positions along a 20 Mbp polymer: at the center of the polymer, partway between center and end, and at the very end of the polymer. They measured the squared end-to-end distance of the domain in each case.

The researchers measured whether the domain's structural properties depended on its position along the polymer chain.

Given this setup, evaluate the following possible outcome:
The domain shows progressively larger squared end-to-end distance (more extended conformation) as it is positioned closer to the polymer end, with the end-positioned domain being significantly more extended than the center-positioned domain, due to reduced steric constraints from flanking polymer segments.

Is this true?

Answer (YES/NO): NO